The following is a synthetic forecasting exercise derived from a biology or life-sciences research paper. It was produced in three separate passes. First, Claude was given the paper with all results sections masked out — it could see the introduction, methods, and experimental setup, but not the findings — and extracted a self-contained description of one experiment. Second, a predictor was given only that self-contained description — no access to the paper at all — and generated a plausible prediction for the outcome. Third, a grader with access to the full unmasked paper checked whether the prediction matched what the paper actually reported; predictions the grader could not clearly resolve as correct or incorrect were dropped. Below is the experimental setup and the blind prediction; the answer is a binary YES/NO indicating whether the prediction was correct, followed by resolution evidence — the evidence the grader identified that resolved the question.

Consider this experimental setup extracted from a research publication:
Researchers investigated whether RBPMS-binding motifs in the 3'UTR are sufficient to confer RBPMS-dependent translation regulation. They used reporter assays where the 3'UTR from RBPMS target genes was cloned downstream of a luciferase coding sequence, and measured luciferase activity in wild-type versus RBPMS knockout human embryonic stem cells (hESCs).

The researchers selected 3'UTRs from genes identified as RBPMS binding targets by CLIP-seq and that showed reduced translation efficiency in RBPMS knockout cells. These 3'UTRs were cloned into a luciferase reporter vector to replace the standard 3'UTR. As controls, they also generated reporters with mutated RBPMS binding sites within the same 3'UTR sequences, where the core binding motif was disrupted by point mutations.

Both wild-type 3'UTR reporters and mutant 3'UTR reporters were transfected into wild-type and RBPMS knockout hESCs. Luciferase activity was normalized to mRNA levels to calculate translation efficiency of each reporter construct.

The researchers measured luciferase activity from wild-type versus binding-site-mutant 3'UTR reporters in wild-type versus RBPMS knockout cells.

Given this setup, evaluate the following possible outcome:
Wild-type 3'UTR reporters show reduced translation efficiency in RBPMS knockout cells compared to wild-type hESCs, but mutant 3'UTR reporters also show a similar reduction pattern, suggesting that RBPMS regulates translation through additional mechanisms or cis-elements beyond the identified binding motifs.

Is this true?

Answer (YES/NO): NO